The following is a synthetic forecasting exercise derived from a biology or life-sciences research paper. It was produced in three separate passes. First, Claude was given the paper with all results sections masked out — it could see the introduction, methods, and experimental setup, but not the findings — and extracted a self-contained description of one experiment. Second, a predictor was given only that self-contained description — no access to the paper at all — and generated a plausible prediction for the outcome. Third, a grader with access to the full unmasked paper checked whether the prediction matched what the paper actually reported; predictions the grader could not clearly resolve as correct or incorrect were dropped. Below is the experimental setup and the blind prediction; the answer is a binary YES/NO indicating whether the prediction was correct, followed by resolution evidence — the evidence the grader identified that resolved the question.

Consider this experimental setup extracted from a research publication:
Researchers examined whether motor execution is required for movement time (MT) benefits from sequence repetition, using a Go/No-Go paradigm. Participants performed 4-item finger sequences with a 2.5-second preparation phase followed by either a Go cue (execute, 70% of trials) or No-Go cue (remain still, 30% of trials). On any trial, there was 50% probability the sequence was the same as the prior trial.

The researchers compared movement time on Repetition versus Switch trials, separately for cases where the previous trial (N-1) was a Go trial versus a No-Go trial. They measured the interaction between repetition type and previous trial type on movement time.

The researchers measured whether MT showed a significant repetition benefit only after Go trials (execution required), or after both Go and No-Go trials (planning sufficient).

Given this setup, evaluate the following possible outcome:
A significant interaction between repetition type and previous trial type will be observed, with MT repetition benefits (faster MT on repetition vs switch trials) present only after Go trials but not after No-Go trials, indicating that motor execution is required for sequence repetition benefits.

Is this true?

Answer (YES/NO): YES